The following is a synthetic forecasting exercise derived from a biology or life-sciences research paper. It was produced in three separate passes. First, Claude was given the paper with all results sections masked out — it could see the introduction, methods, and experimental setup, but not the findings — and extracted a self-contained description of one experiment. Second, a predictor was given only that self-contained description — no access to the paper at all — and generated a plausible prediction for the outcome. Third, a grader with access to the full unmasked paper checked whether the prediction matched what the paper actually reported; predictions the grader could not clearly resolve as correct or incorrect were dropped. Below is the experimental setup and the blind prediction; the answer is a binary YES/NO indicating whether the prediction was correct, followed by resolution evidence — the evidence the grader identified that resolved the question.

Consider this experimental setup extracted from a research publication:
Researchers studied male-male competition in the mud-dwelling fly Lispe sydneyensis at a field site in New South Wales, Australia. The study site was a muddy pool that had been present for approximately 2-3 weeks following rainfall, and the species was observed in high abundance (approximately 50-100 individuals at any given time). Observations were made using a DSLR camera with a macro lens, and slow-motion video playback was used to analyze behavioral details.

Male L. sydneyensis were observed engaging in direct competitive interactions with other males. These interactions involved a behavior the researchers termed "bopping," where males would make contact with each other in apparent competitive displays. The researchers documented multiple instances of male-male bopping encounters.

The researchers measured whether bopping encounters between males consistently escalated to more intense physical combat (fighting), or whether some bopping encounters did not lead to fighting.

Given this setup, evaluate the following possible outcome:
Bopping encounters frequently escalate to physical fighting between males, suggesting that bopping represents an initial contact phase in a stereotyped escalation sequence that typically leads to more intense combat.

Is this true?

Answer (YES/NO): NO